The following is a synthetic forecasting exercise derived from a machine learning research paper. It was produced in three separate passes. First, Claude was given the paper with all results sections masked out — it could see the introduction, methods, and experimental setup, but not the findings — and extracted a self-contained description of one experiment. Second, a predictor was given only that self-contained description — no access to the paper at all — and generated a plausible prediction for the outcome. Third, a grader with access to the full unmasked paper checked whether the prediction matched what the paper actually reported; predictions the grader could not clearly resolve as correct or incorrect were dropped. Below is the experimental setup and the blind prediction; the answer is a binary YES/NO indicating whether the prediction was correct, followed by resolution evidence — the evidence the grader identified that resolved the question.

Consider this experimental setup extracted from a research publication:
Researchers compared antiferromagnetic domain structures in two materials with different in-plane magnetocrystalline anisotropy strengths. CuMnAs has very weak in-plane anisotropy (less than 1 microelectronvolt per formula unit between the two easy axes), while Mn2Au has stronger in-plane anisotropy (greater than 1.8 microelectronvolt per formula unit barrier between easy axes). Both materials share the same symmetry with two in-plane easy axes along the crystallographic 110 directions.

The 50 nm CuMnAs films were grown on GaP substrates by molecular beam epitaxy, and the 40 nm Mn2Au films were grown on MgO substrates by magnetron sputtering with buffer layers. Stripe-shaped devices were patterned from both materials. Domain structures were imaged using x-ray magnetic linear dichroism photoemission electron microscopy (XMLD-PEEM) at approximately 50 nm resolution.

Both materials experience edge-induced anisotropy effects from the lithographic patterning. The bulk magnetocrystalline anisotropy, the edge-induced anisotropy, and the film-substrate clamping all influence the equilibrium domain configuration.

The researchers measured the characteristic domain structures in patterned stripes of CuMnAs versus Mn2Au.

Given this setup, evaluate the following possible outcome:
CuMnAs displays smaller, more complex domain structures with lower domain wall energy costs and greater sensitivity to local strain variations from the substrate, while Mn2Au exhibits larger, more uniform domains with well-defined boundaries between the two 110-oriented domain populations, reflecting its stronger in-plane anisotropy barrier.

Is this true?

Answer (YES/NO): NO